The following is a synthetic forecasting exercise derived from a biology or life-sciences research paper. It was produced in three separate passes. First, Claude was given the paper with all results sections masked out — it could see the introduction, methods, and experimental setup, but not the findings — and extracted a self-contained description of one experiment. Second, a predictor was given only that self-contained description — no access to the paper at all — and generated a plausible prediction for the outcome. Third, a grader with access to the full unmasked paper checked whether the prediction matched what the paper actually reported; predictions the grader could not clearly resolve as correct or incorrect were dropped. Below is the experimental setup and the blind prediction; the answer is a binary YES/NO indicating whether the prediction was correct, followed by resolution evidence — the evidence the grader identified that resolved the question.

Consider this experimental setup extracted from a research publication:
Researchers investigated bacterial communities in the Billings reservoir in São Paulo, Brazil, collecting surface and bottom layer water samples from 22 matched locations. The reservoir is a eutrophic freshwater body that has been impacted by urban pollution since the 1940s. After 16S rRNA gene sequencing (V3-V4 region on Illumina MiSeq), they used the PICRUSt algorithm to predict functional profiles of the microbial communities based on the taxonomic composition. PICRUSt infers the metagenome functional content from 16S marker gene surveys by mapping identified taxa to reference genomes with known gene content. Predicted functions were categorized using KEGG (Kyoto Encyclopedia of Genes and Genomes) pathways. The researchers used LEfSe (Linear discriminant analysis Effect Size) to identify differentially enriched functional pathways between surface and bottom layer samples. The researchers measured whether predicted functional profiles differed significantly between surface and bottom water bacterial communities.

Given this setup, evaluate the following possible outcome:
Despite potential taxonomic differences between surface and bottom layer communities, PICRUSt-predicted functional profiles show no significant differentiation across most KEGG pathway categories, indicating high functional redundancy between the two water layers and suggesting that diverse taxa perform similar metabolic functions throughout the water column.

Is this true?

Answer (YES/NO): NO